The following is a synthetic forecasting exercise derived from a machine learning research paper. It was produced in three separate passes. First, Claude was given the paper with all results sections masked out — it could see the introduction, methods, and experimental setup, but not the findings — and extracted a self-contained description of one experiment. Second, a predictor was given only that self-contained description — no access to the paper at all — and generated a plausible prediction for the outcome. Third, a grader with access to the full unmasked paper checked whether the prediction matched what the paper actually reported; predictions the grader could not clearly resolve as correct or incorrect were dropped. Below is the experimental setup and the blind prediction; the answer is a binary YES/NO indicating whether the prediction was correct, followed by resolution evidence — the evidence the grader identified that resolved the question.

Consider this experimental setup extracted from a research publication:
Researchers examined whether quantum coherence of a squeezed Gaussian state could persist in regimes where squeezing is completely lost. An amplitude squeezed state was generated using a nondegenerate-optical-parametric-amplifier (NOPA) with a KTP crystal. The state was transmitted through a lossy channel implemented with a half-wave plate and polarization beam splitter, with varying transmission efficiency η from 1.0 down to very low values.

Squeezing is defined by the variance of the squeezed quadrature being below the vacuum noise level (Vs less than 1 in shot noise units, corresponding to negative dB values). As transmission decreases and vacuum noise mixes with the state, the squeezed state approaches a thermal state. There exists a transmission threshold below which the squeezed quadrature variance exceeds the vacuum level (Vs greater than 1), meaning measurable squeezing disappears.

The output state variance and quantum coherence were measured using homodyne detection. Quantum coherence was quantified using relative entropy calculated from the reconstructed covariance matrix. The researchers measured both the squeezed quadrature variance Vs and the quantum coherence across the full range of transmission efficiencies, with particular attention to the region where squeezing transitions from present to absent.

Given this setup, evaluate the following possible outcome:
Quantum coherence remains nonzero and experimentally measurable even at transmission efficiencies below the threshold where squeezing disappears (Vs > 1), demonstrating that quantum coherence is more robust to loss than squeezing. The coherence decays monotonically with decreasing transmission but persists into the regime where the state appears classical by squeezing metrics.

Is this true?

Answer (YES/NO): NO